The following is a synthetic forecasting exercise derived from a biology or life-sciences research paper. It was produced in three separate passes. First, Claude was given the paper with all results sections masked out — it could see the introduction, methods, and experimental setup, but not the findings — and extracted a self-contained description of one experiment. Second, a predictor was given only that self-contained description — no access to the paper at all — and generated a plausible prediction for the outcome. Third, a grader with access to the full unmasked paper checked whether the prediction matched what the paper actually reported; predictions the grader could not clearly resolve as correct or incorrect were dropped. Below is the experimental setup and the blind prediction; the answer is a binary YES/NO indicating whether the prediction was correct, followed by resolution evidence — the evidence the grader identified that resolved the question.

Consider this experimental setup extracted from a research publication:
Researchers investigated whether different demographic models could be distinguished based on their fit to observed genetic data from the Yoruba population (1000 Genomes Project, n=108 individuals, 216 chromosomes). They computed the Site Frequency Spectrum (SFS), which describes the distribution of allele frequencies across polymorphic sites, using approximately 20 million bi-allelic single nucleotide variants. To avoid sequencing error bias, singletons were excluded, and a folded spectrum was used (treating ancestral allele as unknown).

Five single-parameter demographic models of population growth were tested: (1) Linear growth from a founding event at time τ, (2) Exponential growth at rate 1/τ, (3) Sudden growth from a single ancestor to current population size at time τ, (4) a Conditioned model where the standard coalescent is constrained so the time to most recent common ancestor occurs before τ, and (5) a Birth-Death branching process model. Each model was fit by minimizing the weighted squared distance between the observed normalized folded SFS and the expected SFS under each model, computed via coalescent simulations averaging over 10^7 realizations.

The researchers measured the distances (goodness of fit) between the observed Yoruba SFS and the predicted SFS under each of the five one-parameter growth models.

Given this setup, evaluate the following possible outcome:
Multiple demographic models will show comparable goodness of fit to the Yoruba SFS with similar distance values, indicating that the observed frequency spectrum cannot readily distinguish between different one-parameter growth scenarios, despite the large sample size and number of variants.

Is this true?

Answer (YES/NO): YES